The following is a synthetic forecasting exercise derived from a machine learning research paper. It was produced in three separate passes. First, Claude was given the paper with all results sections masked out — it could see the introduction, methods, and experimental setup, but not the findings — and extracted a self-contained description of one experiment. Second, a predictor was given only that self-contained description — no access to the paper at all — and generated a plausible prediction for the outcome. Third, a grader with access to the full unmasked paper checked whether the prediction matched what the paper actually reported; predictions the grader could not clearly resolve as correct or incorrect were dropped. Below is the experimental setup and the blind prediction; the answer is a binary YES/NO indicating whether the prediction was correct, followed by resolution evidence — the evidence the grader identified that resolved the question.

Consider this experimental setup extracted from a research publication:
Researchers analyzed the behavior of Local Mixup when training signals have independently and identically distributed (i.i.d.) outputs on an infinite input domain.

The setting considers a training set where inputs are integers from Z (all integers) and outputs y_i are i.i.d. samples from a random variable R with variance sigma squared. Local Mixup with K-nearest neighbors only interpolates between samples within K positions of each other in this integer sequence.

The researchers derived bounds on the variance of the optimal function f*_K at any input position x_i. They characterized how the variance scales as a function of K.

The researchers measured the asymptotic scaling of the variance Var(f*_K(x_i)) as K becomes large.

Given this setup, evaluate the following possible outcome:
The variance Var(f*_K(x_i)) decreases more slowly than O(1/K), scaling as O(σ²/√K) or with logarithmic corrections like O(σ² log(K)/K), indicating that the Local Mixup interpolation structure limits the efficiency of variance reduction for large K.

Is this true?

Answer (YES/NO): NO